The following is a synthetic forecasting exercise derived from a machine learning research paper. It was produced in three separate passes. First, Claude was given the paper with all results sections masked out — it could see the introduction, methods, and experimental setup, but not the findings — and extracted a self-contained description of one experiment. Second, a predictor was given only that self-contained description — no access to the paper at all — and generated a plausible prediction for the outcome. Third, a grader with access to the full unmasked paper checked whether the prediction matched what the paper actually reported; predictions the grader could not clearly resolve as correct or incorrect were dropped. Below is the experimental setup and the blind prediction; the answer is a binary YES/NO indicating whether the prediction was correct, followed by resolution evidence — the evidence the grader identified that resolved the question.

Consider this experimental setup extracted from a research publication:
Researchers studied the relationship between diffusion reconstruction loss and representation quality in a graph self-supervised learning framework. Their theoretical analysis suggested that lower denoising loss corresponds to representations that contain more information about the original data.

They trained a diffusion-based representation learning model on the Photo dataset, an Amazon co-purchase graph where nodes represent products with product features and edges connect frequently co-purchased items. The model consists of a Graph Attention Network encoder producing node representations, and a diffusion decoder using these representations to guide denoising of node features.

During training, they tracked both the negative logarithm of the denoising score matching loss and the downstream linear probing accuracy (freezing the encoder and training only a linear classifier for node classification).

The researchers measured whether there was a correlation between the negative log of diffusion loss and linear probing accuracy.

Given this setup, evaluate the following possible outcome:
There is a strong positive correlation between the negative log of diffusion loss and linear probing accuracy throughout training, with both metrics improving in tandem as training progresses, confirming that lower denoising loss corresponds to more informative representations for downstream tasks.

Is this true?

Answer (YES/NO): YES